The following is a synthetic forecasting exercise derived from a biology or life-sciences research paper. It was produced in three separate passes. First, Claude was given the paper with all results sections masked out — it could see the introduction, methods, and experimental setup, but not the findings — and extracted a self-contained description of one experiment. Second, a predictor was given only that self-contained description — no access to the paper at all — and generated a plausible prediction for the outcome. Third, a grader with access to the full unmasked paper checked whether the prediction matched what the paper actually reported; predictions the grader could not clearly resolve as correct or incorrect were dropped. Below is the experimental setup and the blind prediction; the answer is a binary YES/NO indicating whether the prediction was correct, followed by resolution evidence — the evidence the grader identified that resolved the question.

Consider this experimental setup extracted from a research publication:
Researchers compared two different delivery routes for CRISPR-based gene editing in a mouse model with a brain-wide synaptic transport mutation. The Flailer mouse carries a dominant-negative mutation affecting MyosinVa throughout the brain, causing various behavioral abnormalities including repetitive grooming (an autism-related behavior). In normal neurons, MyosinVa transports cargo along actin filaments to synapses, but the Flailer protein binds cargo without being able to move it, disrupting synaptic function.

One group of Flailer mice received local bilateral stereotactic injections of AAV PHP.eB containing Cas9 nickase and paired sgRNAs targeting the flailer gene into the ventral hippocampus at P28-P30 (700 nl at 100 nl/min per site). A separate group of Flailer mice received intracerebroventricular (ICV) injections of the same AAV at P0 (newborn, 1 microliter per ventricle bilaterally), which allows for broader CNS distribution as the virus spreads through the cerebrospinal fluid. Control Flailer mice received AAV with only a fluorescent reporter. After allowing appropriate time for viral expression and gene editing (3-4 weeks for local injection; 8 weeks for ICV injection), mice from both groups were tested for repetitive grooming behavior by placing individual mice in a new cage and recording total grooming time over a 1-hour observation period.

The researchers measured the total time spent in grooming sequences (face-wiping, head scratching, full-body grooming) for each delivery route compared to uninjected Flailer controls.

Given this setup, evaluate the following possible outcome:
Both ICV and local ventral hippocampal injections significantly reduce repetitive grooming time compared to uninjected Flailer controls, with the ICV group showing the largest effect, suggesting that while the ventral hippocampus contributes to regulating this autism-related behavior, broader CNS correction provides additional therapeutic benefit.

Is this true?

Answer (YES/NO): NO